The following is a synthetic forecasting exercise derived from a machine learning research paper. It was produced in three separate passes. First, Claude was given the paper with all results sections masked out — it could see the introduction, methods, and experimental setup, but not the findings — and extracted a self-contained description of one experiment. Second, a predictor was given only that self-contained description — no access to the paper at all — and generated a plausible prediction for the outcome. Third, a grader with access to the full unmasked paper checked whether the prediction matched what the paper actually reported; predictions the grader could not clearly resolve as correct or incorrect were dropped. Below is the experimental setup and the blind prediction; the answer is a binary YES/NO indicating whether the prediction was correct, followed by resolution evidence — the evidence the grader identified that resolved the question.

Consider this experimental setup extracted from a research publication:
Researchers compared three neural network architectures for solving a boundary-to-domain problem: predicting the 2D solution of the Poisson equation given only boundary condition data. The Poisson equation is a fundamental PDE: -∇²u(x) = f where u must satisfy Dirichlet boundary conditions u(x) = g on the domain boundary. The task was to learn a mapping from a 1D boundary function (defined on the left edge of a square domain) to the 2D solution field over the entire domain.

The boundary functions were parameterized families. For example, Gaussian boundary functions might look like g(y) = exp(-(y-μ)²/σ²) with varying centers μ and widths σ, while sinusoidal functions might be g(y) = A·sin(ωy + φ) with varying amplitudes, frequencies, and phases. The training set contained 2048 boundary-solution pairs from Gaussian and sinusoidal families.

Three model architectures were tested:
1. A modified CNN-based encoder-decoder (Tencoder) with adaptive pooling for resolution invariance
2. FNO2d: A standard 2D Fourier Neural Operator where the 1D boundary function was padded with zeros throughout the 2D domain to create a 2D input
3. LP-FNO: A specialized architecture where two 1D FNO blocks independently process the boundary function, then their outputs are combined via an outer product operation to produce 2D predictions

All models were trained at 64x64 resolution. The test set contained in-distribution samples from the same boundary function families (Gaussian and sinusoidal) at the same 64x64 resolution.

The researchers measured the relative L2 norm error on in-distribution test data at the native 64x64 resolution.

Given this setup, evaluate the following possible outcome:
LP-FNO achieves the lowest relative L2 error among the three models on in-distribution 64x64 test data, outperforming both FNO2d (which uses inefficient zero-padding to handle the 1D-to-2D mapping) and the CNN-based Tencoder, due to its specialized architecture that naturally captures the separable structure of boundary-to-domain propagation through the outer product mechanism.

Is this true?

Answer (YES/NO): NO